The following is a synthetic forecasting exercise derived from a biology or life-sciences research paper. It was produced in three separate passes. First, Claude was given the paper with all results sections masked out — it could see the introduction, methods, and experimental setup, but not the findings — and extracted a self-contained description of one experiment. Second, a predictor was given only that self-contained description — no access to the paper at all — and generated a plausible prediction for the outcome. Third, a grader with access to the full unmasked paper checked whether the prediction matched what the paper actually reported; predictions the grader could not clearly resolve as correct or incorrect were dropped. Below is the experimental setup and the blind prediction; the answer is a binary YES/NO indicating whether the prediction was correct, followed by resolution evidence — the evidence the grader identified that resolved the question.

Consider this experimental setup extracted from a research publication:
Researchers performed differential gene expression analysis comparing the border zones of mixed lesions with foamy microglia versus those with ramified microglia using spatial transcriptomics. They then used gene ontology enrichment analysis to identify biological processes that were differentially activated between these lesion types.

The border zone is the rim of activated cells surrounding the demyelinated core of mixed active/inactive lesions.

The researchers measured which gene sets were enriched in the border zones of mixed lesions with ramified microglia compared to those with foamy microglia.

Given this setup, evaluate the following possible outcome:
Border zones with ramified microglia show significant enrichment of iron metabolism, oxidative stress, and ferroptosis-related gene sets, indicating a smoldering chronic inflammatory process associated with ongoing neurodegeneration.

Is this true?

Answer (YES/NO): NO